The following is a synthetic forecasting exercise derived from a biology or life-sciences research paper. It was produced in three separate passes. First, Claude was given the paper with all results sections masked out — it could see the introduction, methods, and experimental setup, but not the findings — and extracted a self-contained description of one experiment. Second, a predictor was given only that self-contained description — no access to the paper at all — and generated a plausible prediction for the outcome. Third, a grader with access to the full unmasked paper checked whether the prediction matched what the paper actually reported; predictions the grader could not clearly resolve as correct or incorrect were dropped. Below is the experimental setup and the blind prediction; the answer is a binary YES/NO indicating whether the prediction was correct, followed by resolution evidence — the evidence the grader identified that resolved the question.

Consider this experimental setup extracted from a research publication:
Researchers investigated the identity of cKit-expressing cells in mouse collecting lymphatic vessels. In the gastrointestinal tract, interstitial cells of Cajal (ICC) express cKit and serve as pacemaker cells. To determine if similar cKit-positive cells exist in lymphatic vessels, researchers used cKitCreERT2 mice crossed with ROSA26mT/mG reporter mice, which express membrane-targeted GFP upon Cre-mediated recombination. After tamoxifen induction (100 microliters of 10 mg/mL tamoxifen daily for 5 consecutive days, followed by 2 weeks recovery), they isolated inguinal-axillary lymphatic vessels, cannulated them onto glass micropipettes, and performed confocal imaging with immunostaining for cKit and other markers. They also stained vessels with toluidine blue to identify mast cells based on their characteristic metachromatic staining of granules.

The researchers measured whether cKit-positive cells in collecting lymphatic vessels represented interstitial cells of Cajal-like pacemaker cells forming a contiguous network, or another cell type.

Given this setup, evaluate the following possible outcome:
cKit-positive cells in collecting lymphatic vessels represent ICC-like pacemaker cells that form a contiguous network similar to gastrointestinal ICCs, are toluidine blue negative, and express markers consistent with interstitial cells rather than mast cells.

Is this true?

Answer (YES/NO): NO